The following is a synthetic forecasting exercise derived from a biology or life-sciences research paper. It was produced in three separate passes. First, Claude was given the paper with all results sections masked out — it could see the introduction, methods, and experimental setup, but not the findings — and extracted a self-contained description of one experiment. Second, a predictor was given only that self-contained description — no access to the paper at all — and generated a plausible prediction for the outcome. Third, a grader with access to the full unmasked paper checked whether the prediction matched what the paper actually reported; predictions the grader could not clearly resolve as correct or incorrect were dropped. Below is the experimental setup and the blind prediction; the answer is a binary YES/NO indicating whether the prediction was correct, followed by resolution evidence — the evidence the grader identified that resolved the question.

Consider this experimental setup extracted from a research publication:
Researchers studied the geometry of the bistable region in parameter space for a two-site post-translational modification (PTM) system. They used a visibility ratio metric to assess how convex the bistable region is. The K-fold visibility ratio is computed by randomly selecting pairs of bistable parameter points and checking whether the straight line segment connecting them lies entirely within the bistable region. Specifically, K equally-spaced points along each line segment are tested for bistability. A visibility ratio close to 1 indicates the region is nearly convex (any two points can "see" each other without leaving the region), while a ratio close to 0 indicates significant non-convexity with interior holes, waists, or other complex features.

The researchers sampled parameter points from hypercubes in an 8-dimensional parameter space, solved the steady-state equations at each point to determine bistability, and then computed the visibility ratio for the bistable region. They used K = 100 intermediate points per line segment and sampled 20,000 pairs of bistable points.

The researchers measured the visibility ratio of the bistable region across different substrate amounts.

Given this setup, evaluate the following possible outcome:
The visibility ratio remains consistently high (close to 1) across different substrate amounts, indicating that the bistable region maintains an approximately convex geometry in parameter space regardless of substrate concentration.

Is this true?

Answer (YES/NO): YES